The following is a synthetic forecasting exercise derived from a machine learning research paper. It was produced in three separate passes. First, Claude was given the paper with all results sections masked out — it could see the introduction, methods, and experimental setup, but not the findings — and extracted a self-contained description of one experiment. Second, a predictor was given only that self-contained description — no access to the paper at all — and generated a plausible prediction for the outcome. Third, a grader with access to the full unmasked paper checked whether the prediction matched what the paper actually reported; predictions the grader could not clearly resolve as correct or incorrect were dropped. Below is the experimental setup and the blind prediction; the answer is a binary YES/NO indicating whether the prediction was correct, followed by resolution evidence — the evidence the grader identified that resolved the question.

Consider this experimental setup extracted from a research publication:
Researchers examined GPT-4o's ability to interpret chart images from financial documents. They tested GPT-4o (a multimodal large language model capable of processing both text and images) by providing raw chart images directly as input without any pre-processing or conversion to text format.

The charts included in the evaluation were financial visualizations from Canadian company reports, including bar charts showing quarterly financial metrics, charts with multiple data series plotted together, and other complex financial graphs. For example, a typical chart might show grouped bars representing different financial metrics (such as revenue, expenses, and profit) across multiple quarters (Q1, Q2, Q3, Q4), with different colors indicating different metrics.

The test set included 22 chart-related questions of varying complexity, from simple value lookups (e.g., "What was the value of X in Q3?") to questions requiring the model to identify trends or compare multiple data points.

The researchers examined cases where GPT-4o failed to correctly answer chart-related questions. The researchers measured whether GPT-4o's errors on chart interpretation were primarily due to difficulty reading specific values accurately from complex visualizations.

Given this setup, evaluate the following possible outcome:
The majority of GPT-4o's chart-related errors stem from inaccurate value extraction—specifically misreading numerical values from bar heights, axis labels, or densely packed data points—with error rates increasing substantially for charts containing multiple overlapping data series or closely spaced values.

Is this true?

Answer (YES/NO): NO